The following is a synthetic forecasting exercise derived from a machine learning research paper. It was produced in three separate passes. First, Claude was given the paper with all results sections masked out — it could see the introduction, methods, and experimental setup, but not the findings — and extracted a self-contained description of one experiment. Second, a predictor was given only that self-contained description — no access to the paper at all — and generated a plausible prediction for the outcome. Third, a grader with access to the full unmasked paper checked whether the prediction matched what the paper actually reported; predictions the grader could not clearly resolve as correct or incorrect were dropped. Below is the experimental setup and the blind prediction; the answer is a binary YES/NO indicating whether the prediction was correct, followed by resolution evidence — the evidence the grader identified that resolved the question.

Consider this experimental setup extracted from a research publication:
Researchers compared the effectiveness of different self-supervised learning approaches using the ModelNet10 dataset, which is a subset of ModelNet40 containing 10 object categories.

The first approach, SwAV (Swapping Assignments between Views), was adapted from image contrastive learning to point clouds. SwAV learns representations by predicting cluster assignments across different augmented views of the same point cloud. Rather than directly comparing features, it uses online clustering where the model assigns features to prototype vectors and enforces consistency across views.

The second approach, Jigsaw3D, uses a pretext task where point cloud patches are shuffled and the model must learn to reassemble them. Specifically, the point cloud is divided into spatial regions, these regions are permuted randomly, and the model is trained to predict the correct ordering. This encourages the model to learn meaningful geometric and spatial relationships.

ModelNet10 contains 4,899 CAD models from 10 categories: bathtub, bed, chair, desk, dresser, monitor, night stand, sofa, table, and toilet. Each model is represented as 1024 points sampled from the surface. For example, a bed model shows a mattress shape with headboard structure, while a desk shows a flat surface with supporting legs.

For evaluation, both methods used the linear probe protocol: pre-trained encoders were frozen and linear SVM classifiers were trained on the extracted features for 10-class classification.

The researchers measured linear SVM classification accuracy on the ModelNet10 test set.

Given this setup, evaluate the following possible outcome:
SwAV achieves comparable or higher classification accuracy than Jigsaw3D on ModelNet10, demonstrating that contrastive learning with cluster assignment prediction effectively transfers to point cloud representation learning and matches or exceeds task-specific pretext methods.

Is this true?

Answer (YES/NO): NO